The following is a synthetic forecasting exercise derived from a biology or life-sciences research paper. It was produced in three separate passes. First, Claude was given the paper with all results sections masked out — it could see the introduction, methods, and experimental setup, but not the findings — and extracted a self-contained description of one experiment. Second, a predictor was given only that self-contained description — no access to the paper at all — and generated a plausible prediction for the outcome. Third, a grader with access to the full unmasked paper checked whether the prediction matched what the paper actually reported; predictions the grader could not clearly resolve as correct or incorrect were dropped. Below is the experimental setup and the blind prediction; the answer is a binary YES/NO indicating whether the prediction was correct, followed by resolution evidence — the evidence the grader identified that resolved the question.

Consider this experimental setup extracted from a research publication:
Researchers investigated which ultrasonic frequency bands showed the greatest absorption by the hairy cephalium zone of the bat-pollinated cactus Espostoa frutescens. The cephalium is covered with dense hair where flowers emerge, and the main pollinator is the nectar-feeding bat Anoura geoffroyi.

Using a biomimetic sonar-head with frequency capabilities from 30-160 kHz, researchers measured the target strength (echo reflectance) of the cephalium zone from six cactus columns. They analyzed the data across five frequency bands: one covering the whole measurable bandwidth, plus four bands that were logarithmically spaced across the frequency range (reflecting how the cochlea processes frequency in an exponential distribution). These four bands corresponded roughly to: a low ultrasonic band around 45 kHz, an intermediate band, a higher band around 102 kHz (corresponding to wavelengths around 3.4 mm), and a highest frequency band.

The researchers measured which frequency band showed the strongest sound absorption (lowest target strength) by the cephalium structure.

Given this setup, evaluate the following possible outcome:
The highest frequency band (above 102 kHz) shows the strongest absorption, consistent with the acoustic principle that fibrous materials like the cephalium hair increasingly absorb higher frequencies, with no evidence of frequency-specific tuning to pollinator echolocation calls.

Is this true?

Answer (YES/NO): NO